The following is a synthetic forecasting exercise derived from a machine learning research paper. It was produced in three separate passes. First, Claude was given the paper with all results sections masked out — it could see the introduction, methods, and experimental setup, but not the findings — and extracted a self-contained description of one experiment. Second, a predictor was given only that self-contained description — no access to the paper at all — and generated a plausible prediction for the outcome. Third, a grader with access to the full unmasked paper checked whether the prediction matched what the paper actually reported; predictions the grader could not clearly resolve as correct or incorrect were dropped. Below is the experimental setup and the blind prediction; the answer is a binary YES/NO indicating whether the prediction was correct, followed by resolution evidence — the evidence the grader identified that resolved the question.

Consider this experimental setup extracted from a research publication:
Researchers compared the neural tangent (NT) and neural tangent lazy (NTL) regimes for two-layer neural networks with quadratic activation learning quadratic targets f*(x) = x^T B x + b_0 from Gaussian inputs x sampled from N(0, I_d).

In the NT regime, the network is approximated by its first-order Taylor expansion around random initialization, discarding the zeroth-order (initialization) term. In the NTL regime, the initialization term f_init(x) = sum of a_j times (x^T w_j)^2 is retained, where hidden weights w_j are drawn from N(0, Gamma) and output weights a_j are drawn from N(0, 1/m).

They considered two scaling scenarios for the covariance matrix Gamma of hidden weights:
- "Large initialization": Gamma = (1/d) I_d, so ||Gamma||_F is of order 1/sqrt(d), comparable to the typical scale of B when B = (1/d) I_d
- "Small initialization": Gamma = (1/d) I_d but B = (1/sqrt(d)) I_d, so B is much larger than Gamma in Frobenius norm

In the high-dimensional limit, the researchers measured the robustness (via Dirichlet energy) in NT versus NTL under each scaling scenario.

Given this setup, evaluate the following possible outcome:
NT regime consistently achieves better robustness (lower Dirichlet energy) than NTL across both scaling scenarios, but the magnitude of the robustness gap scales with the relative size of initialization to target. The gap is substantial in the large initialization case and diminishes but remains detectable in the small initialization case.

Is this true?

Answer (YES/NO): YES